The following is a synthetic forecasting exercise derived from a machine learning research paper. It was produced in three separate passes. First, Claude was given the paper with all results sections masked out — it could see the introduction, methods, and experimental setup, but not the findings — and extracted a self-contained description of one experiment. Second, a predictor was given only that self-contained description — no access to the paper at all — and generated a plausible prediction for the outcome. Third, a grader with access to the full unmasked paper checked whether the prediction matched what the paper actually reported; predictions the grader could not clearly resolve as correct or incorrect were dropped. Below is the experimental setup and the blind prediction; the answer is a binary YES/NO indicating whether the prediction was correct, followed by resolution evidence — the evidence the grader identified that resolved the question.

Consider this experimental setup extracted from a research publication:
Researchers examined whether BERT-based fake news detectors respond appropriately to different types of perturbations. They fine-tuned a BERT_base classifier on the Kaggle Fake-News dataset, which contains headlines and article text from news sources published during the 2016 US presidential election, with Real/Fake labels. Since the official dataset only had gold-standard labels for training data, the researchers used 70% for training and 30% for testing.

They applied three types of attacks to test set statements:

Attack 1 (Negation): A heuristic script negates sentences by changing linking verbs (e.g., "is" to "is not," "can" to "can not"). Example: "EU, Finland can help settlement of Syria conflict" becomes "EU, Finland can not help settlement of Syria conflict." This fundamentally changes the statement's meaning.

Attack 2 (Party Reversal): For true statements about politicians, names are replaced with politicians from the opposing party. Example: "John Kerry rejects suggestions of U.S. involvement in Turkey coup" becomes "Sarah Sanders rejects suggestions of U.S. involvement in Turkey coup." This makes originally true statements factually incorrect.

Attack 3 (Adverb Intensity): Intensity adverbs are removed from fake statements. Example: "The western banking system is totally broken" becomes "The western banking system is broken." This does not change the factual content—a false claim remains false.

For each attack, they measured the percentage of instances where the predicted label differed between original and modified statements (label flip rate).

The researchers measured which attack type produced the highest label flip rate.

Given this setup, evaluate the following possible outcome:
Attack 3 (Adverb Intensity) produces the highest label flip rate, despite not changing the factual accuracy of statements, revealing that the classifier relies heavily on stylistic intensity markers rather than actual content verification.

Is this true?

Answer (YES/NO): NO